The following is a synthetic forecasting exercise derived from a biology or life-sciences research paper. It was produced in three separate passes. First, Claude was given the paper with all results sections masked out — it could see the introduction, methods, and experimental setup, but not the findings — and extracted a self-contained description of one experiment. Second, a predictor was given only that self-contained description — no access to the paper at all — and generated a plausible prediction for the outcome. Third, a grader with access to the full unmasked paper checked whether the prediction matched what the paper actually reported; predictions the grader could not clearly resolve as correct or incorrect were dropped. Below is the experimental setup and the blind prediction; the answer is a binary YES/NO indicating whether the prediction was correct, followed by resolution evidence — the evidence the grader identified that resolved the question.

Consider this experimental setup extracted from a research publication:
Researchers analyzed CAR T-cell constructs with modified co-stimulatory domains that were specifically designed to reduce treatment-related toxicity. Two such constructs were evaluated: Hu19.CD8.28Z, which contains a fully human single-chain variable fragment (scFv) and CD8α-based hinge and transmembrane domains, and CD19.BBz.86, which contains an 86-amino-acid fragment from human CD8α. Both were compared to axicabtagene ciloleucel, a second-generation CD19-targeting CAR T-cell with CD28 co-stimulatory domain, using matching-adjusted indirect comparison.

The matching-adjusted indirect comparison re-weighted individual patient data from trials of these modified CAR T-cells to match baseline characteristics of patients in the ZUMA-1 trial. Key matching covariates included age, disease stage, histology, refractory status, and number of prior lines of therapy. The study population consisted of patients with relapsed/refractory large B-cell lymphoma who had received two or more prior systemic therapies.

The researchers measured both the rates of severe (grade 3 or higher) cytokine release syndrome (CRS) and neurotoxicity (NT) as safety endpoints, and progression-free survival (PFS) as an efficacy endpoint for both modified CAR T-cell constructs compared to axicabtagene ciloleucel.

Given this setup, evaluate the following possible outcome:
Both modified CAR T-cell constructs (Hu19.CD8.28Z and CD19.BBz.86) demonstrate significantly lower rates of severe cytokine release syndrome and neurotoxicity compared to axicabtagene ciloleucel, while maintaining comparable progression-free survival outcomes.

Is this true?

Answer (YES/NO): NO